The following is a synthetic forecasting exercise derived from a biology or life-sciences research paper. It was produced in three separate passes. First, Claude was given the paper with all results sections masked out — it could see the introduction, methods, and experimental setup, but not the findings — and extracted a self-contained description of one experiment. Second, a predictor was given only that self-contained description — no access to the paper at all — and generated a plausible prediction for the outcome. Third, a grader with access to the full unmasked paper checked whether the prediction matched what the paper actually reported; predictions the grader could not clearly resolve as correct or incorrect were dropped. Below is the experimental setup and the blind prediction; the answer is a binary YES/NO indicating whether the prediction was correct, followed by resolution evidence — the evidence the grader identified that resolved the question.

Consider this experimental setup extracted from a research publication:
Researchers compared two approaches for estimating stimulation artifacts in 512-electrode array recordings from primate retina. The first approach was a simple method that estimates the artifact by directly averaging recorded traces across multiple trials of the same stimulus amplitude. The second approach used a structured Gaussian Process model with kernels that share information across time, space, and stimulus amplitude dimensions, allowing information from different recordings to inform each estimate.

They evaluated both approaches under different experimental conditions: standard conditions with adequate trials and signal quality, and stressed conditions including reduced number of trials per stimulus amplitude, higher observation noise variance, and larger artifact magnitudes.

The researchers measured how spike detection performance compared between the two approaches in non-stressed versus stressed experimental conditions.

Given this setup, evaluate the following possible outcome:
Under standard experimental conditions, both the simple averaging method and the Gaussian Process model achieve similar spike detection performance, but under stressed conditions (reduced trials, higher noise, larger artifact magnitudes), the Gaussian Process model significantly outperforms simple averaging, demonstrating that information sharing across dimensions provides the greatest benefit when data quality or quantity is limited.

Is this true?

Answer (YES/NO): YES